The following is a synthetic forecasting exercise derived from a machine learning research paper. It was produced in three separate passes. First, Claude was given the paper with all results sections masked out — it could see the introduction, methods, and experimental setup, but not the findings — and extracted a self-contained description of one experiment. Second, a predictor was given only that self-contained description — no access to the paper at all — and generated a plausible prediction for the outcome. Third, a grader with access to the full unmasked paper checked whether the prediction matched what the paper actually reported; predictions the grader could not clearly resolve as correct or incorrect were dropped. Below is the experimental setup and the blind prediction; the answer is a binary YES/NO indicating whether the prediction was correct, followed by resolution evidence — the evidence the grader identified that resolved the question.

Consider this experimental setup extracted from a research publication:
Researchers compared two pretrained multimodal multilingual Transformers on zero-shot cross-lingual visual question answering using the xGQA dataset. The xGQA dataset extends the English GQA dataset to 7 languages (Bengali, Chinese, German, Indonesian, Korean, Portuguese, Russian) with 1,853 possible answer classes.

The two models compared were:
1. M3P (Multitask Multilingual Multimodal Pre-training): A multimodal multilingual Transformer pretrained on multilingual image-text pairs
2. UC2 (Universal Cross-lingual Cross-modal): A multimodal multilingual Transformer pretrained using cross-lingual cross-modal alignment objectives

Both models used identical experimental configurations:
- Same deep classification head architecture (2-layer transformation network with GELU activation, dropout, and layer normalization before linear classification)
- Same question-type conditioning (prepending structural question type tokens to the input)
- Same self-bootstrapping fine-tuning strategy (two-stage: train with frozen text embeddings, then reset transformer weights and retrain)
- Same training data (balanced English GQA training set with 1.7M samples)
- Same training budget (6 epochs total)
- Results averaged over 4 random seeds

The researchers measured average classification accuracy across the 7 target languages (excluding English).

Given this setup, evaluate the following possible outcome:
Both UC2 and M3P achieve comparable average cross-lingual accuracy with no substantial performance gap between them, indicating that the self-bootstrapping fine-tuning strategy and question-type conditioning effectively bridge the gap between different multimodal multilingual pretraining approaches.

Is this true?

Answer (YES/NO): NO